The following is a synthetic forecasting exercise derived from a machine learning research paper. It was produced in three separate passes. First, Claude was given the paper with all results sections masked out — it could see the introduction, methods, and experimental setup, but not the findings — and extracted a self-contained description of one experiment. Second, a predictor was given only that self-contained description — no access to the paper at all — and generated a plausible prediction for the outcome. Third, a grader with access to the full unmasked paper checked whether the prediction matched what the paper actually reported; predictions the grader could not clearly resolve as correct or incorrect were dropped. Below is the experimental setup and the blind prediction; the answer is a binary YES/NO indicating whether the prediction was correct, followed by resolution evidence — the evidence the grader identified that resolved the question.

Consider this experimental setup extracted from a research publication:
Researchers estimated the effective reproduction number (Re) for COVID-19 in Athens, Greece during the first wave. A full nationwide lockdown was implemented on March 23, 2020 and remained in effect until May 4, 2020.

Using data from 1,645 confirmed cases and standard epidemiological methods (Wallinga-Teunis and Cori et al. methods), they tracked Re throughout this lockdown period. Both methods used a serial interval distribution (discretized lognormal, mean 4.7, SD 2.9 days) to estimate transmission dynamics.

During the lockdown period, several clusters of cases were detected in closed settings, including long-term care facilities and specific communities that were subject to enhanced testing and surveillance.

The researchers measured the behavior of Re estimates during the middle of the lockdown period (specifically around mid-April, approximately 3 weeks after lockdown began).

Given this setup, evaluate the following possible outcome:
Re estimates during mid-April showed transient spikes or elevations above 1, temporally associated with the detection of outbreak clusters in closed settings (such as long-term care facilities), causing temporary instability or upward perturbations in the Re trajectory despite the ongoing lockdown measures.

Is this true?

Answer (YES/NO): YES